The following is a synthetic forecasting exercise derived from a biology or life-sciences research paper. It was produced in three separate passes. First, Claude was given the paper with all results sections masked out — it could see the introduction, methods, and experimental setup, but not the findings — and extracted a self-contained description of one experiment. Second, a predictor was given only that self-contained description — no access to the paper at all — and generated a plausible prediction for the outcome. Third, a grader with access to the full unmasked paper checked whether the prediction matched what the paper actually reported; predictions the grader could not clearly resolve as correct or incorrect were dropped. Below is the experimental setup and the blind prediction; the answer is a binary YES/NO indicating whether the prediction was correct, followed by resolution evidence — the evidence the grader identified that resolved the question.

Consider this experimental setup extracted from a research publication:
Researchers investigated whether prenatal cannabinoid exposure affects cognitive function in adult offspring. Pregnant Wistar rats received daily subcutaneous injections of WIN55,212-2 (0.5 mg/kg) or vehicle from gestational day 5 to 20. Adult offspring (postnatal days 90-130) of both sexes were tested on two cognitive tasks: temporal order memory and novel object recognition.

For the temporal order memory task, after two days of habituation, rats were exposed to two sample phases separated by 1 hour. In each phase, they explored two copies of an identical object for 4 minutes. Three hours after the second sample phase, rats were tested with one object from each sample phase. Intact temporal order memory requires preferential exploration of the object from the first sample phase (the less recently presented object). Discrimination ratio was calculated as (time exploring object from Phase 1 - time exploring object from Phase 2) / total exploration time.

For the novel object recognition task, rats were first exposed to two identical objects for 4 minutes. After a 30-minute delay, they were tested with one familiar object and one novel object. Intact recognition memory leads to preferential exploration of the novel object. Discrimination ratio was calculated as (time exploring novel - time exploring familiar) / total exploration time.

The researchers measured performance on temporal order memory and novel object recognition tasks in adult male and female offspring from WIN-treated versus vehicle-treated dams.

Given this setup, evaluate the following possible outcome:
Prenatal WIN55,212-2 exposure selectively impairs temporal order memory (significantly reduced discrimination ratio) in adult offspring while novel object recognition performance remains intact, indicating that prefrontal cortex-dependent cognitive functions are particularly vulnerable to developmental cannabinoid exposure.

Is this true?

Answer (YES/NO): NO